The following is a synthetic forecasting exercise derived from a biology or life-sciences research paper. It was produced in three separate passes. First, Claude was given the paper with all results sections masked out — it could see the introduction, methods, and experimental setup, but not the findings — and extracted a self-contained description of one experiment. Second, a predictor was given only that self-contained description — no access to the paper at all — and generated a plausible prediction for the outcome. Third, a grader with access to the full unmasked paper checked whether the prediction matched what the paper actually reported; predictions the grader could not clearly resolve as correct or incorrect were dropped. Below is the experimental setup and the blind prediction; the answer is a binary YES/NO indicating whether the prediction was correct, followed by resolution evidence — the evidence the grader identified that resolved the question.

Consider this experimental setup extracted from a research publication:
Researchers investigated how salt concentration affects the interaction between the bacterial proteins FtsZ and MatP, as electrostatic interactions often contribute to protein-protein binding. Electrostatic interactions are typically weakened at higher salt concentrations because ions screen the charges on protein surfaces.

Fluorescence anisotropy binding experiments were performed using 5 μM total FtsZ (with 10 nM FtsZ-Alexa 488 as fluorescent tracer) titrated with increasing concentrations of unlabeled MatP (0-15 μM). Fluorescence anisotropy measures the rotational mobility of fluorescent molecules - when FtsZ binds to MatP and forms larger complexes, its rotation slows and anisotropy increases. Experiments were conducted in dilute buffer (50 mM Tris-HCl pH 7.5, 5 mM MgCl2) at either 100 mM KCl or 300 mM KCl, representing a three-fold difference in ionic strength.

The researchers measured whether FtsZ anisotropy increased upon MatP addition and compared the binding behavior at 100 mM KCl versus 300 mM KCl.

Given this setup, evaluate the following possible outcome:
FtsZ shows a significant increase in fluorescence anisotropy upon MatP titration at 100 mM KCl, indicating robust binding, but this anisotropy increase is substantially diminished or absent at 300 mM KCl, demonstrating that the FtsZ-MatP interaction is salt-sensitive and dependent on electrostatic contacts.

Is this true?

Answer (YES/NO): YES